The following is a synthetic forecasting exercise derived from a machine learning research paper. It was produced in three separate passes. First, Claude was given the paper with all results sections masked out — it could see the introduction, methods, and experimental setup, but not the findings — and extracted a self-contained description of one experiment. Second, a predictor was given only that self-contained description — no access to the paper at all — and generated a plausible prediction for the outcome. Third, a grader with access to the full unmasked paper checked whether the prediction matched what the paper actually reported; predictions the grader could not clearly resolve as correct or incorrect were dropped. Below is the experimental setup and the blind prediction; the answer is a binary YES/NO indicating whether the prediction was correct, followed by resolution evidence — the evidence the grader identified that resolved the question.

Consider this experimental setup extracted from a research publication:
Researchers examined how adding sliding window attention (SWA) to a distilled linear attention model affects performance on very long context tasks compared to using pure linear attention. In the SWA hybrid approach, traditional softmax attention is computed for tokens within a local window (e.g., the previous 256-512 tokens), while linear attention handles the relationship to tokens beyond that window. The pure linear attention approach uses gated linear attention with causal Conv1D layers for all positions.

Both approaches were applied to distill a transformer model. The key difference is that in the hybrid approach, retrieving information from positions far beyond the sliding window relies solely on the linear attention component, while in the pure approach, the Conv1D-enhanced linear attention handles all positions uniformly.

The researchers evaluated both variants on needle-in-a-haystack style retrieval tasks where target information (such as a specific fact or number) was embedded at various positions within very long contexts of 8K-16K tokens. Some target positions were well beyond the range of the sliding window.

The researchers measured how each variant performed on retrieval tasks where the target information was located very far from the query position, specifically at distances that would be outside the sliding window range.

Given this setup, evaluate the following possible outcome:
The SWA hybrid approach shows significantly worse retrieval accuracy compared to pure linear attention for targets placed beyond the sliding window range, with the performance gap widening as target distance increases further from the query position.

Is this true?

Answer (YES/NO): YES